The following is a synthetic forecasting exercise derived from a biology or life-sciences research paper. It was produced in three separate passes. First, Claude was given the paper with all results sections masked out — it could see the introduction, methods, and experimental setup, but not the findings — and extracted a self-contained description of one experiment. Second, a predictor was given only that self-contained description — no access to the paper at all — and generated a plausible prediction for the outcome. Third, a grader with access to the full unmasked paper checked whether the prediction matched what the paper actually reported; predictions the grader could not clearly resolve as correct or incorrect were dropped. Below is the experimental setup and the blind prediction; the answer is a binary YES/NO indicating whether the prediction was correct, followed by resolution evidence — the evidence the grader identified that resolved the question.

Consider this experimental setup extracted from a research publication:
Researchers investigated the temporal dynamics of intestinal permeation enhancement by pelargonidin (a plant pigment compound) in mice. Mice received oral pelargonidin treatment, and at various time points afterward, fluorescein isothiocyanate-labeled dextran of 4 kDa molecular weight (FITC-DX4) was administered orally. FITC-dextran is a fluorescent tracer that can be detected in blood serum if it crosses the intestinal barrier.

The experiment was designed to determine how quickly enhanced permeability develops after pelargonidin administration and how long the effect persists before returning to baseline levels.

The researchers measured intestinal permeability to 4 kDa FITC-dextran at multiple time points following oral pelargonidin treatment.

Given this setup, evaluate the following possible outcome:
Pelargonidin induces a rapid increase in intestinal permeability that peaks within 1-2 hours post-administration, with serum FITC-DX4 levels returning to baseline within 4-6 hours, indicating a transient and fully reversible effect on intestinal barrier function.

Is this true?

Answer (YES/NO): NO